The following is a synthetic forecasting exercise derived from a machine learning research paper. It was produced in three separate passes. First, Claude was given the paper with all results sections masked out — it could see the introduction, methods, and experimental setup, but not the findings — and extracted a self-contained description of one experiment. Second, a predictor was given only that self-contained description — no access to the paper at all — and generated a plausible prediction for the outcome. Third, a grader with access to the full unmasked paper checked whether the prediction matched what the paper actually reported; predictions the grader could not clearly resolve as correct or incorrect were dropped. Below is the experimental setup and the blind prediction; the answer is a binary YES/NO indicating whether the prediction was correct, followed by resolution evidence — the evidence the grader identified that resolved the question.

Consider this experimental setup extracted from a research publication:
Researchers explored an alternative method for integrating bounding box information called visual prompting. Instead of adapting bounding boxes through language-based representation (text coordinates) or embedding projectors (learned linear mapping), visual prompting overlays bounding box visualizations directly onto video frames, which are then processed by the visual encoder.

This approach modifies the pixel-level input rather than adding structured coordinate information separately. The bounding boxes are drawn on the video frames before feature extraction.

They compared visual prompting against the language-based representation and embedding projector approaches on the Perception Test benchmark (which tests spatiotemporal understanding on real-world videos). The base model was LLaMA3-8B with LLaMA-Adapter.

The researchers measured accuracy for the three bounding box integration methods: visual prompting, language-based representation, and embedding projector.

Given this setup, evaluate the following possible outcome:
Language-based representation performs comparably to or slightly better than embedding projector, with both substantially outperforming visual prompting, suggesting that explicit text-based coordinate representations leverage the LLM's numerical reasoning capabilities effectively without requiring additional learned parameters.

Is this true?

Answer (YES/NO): NO